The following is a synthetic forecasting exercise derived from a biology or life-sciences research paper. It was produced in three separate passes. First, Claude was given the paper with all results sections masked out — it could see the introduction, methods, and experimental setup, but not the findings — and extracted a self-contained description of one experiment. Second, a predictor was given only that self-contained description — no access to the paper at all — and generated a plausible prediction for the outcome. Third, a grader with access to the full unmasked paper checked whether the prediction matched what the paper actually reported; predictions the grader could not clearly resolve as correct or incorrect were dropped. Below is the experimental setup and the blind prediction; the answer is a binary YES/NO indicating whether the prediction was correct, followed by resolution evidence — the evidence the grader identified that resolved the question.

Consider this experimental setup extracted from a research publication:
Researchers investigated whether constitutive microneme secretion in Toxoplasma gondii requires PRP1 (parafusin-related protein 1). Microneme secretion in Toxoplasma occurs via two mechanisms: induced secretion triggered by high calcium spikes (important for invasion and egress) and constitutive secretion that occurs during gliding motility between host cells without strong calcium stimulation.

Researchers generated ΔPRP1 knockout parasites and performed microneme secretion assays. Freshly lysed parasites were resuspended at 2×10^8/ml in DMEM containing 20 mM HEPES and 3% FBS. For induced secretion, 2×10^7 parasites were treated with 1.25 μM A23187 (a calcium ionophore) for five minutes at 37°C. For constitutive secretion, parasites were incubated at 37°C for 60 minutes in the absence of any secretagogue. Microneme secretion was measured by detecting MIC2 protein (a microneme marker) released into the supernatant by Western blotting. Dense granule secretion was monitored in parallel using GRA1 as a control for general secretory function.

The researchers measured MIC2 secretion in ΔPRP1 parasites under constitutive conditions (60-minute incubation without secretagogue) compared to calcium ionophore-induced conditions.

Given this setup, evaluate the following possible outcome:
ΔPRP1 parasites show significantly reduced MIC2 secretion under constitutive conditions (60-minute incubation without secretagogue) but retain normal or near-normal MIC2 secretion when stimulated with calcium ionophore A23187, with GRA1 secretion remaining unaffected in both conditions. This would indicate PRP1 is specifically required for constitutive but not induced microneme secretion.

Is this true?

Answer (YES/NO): NO